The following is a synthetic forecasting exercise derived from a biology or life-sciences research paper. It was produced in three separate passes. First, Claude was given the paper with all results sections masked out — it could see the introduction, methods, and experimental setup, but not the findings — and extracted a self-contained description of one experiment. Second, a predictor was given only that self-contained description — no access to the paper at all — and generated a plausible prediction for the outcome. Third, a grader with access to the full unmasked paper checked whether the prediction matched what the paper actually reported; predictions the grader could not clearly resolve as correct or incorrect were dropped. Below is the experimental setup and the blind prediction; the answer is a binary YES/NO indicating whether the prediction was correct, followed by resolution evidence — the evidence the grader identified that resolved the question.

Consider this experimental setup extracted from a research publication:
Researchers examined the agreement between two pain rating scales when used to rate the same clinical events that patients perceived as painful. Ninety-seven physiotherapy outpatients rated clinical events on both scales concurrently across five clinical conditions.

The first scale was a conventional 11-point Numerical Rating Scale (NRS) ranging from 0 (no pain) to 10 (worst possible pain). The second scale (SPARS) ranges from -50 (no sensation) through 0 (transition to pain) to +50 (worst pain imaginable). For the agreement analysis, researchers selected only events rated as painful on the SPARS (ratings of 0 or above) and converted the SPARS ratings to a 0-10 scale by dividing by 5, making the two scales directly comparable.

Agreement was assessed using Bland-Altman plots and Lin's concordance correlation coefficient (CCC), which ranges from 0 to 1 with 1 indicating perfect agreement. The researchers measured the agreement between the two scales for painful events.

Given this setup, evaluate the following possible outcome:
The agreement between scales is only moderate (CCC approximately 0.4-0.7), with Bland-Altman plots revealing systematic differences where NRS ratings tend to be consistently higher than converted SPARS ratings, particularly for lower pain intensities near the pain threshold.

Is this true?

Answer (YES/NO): NO